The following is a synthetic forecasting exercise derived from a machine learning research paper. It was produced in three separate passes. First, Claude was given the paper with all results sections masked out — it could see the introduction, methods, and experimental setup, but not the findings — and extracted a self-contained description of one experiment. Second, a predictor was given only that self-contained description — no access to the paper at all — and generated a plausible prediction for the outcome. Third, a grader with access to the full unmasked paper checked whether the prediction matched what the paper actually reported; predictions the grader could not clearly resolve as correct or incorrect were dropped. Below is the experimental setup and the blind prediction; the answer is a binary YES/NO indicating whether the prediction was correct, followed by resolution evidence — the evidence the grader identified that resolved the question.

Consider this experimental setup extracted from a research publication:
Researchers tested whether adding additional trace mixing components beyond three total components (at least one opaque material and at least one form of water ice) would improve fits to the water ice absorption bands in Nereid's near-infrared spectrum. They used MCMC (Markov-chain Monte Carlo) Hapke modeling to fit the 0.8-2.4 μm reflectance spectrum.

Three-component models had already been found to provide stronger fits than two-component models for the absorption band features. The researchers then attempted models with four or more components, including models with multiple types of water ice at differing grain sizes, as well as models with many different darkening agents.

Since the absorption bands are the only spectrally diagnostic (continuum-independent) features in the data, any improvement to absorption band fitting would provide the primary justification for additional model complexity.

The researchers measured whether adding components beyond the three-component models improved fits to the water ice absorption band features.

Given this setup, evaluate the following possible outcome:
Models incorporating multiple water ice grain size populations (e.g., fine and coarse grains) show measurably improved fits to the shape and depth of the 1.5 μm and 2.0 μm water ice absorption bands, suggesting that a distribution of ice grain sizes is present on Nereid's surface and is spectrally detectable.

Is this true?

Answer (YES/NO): NO